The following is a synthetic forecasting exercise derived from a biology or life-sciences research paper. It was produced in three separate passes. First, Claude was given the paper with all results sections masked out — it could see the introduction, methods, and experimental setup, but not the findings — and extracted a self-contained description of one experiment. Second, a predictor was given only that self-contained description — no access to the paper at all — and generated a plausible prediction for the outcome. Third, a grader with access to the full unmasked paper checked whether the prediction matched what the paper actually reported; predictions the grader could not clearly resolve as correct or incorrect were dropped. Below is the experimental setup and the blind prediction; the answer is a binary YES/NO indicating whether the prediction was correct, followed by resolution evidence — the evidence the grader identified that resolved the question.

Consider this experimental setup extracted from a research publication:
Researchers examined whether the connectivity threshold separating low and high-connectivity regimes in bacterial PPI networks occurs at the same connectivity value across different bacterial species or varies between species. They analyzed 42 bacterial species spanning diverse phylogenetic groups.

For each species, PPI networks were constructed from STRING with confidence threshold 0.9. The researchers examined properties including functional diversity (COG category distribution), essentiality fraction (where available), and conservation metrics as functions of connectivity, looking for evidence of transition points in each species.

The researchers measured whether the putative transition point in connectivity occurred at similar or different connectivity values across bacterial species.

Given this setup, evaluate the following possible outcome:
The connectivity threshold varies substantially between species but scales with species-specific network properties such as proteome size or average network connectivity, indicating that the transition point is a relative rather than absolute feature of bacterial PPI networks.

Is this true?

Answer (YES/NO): NO